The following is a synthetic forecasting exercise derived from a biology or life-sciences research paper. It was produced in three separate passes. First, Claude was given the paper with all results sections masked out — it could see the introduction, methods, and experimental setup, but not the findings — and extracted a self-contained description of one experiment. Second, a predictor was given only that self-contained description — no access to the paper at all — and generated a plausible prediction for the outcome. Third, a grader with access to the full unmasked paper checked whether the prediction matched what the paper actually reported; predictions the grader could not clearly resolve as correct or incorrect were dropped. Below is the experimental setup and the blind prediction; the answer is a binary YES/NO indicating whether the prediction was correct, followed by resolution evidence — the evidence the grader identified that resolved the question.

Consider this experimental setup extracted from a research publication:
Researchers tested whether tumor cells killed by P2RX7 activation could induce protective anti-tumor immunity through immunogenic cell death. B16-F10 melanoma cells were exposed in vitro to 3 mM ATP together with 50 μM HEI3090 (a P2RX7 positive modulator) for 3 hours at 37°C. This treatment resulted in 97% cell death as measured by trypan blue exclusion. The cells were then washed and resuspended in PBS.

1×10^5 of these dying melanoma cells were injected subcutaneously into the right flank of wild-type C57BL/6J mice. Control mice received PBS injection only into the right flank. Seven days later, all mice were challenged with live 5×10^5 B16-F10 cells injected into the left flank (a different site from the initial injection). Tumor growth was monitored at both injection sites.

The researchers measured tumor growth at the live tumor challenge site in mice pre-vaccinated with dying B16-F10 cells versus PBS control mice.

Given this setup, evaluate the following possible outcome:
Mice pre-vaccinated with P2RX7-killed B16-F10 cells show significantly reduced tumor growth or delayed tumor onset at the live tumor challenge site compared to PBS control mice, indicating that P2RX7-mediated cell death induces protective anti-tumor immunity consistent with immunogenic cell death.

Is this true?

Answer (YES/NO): NO